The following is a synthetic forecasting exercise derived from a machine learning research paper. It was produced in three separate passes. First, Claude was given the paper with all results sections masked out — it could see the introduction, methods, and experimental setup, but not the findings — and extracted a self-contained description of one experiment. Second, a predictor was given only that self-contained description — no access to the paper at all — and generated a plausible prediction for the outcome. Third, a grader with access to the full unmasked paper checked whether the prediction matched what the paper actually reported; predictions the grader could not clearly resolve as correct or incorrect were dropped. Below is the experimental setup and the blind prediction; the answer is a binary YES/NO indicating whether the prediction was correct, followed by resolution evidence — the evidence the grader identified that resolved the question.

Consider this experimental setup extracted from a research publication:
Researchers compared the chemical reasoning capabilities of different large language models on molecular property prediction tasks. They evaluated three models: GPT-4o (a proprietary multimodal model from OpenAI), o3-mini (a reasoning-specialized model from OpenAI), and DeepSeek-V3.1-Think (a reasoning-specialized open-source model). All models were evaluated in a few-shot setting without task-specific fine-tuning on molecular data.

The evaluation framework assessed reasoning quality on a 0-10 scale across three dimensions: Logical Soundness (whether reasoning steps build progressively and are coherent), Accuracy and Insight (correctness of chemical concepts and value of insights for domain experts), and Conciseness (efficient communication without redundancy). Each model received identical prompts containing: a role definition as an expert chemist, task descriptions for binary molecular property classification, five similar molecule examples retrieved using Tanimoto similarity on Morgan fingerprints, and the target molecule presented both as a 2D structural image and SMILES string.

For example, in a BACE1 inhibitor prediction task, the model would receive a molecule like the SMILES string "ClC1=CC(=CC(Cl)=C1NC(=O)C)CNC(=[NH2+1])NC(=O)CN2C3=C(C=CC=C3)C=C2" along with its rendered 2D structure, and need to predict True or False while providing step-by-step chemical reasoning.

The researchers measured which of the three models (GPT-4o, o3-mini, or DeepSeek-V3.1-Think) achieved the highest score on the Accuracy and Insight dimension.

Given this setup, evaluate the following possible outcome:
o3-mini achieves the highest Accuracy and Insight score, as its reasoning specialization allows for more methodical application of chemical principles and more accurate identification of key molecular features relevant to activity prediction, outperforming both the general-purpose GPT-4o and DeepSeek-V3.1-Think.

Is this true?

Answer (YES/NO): NO